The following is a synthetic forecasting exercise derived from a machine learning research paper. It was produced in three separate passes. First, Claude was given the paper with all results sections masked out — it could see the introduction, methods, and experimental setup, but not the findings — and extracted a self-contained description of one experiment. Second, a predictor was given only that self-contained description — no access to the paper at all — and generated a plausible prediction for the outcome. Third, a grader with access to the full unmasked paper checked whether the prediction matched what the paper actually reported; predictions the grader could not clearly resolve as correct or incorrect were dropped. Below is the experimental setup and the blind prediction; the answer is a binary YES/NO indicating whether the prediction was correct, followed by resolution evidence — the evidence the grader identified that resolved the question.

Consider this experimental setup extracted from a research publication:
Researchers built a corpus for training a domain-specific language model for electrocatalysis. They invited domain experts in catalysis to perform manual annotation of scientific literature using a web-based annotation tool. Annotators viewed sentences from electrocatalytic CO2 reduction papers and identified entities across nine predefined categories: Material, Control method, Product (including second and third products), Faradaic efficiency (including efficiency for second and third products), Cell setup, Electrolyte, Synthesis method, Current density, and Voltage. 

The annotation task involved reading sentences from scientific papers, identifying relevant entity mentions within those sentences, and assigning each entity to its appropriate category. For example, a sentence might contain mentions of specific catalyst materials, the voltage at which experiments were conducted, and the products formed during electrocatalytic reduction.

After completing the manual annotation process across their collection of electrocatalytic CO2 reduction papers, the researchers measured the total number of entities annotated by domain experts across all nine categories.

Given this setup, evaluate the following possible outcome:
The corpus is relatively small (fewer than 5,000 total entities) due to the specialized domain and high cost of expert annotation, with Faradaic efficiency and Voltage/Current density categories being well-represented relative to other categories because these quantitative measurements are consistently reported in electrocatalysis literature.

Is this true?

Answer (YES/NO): NO